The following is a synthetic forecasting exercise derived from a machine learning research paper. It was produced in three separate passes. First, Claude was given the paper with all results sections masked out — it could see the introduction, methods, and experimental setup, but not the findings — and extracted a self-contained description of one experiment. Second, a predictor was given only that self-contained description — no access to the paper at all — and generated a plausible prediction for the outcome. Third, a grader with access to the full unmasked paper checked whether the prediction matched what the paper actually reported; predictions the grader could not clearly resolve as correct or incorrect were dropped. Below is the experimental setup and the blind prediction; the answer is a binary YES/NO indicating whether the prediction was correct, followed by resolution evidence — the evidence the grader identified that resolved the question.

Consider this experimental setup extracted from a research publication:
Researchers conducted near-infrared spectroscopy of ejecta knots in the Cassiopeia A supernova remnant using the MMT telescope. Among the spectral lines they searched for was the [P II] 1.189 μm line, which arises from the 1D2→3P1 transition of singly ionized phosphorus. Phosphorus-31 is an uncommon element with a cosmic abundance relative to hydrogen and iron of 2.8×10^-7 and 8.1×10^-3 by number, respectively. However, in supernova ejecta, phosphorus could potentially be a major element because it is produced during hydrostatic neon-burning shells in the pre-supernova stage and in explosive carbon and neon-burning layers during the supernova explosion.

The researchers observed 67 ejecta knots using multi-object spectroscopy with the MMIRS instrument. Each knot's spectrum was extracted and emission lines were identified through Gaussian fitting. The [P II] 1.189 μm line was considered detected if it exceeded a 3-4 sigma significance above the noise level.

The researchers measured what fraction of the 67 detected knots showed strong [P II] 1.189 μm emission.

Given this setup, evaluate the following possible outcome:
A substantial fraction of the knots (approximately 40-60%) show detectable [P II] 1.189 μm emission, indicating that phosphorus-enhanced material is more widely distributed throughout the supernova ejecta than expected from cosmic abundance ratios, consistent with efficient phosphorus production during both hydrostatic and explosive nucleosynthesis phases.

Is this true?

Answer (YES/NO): NO